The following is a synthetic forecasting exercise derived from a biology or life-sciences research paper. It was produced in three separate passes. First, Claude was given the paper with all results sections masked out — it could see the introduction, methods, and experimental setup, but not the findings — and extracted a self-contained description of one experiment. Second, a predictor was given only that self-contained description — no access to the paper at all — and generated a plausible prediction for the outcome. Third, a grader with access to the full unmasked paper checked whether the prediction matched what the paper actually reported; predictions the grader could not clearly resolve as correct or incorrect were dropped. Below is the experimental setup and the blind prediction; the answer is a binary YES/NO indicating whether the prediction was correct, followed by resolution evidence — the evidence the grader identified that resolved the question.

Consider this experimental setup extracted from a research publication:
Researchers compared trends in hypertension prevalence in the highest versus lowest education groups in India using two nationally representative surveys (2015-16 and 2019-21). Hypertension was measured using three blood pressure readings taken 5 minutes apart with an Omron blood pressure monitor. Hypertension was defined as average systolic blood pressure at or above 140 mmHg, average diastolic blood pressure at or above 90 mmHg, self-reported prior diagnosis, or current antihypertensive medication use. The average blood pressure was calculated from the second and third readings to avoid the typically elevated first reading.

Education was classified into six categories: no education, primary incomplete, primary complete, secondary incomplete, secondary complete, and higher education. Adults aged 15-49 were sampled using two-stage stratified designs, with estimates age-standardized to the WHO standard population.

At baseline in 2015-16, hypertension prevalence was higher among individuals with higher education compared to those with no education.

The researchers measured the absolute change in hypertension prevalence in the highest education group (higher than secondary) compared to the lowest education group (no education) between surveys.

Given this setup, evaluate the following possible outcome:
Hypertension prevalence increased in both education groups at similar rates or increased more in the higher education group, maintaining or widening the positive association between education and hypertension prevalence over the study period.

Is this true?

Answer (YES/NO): NO